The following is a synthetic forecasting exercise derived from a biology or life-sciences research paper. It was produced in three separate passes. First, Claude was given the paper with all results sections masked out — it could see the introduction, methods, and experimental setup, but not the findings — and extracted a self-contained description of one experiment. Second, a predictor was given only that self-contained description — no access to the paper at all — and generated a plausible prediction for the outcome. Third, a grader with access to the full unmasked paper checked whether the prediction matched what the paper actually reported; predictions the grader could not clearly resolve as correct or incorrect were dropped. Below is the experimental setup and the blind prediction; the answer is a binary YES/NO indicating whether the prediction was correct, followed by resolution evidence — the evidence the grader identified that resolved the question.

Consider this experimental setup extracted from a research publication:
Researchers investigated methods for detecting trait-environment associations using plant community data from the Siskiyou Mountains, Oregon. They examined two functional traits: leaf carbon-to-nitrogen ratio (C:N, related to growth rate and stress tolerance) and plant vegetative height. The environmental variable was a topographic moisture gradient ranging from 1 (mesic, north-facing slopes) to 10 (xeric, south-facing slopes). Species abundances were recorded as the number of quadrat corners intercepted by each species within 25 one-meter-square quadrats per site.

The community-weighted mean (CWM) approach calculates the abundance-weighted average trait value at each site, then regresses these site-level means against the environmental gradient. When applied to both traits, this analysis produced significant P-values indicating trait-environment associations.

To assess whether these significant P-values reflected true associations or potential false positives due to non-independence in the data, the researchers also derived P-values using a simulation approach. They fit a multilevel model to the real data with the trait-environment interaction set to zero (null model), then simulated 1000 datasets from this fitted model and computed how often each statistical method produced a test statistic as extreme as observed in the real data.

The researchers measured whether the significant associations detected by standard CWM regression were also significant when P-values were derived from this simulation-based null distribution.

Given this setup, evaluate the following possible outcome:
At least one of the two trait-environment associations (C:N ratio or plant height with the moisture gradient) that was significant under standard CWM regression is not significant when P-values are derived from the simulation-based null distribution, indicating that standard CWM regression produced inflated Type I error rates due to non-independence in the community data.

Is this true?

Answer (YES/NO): YES